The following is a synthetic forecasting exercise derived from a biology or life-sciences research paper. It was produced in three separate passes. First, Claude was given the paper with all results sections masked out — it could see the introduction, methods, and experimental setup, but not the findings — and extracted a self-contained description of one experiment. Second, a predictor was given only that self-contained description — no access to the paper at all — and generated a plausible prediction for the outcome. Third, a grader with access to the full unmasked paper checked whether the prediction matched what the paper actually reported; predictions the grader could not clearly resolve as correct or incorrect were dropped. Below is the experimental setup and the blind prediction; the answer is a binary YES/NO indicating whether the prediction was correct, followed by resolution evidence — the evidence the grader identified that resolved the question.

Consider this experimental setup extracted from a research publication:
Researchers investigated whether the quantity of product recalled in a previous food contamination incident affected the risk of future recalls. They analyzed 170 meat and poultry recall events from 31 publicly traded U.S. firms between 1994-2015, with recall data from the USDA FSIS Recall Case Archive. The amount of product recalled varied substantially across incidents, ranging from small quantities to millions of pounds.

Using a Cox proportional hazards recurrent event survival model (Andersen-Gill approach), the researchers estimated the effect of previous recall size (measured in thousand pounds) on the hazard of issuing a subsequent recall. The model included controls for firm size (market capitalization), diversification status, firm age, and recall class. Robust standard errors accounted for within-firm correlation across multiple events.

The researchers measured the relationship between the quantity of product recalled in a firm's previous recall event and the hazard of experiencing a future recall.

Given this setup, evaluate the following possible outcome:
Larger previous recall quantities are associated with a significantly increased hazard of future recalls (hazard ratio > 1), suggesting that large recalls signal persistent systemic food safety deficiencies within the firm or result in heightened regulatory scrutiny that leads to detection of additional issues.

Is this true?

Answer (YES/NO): NO